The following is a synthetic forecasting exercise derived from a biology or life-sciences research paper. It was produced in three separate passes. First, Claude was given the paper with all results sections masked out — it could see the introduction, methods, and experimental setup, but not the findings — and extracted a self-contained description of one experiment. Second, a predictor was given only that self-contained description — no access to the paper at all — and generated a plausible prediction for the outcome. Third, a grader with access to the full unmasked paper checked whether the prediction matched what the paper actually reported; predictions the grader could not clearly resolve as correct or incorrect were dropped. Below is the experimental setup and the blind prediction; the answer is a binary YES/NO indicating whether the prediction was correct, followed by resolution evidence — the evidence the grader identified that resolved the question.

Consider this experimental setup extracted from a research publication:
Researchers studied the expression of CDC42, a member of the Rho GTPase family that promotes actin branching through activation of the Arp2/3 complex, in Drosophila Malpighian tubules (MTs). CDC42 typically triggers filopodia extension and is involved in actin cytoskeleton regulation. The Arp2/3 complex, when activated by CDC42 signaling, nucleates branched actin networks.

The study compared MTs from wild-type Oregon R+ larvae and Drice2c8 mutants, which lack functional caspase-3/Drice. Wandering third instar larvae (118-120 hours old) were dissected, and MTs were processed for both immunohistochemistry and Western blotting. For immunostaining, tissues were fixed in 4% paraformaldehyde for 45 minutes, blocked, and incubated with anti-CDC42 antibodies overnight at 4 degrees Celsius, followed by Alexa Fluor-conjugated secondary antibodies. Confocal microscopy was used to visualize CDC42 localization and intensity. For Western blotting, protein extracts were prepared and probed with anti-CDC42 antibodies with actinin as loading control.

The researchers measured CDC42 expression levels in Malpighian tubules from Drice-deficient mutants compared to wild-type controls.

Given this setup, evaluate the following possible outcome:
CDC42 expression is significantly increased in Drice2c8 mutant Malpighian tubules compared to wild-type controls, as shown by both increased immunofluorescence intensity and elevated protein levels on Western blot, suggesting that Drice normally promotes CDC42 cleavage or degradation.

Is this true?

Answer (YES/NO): NO